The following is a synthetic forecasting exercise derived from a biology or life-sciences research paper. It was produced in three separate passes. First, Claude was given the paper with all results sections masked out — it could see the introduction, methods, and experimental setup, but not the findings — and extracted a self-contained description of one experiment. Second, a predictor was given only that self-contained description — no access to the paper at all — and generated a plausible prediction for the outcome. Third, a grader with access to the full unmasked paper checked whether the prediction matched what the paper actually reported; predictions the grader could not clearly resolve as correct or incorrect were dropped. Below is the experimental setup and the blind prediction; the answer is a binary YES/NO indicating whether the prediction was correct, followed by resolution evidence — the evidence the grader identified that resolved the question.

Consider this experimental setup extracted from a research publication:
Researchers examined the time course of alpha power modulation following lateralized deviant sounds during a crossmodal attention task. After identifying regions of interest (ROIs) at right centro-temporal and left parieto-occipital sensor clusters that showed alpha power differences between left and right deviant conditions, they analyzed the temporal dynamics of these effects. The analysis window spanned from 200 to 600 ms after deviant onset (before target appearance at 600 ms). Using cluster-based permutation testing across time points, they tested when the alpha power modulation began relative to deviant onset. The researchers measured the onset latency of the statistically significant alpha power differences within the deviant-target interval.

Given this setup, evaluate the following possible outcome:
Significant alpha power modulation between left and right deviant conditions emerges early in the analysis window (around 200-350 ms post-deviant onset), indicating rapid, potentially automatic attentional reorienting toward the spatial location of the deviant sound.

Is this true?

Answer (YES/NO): YES